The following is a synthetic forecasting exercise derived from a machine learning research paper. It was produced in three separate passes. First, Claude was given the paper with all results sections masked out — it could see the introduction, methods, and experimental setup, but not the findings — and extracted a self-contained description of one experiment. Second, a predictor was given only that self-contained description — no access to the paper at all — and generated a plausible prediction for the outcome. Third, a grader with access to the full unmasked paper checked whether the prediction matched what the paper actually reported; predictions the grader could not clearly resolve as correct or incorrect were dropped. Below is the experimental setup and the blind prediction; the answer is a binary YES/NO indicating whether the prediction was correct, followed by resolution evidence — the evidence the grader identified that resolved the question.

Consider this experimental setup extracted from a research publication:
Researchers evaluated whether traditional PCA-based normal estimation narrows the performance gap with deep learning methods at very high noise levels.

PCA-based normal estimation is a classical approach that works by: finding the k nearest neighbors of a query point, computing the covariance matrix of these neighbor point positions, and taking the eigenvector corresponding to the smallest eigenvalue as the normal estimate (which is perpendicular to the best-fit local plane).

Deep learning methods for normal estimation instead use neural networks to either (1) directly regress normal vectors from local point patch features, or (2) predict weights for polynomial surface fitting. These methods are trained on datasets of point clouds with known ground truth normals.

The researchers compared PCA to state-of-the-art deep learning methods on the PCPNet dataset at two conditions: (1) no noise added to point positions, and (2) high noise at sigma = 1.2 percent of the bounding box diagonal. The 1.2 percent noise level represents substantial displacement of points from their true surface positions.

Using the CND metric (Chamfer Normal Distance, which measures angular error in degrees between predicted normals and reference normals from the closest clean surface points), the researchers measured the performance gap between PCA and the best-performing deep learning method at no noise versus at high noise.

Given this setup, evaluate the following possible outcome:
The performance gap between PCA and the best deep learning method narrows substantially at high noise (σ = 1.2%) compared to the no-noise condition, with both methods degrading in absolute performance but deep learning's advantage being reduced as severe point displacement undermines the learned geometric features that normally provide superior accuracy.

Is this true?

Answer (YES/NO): NO